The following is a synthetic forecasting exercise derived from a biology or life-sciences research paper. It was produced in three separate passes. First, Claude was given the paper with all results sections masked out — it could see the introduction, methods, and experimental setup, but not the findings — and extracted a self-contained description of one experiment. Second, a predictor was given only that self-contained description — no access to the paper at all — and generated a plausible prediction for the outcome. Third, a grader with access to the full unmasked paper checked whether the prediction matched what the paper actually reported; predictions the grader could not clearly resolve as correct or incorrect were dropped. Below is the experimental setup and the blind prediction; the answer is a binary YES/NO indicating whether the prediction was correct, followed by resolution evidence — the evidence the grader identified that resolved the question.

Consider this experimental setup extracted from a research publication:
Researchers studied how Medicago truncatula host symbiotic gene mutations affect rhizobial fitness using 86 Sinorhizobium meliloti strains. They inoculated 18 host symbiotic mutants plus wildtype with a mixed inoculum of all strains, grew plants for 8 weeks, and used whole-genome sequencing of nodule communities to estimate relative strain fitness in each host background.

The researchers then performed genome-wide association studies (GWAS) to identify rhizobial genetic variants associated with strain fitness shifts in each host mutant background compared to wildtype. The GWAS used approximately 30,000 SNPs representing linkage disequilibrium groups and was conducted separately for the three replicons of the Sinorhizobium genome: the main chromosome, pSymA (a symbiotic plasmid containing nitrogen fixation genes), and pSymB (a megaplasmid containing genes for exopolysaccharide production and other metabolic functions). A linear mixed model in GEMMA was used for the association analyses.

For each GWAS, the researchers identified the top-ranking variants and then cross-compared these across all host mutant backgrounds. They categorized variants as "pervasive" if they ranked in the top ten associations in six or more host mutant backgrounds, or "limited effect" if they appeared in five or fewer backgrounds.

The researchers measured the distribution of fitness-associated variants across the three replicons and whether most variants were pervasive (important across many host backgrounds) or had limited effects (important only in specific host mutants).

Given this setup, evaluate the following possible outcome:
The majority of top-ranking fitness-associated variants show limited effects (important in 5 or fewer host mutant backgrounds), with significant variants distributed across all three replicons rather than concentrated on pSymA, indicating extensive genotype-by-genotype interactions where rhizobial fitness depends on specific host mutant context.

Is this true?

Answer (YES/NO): NO